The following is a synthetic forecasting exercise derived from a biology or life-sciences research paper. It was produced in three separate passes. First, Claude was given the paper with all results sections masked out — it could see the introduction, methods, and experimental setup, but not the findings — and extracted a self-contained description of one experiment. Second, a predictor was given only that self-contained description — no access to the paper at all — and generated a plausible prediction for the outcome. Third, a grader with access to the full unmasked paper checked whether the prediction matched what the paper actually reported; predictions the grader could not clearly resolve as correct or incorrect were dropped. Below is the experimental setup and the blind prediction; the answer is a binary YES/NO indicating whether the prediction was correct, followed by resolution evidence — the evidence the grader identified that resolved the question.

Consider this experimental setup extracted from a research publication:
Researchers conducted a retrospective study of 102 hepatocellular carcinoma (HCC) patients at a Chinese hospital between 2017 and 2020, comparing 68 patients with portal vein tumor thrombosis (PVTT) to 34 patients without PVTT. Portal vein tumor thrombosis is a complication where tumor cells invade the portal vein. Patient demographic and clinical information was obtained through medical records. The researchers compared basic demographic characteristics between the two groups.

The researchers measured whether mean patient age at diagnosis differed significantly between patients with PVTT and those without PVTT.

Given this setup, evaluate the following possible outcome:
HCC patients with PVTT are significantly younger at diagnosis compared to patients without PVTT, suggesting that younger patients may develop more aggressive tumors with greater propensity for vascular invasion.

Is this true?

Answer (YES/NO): NO